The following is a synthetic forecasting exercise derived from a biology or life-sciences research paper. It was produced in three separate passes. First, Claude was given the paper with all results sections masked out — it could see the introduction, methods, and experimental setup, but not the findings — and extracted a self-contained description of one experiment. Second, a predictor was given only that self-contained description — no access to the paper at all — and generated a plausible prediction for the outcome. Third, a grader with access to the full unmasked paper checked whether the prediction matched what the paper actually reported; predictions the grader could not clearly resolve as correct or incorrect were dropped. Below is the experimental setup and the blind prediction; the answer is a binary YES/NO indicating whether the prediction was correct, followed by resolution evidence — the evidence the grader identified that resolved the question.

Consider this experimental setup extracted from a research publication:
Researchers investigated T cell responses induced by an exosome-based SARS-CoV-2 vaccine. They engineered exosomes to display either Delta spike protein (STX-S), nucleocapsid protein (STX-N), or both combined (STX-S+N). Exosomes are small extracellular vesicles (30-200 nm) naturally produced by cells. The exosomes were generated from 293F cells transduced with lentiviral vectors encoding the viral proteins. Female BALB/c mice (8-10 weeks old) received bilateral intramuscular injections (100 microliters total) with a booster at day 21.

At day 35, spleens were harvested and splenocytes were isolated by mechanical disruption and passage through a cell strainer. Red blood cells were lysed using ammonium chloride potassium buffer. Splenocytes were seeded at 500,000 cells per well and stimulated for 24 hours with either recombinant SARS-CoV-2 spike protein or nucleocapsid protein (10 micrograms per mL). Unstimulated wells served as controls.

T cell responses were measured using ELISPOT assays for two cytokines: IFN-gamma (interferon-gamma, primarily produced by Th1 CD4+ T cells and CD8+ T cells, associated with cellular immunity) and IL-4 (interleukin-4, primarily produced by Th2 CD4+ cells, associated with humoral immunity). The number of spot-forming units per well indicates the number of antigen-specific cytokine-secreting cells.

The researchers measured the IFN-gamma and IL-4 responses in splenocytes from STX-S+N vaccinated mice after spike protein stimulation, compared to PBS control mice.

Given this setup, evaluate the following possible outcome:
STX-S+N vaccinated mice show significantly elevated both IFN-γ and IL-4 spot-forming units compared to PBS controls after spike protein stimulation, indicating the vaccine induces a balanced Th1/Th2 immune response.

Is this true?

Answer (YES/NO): NO